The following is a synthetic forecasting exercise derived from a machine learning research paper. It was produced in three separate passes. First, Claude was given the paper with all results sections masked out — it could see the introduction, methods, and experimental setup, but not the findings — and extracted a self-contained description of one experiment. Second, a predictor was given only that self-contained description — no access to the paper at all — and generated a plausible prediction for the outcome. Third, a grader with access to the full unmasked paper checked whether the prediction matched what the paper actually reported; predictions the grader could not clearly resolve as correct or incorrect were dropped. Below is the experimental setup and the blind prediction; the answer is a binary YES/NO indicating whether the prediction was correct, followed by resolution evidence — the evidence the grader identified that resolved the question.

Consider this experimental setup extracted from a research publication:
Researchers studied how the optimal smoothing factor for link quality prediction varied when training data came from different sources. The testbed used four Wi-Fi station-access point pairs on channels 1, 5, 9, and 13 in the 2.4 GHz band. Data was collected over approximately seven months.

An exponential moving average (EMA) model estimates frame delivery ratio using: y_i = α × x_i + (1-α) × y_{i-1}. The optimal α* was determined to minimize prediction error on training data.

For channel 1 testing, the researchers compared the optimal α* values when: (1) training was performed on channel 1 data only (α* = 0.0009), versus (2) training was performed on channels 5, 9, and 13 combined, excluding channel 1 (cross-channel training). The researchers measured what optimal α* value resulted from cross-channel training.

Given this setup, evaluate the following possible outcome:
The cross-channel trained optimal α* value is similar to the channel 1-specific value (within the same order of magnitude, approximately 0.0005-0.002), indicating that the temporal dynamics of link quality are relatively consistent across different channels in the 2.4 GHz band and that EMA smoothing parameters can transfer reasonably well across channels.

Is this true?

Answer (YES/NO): NO